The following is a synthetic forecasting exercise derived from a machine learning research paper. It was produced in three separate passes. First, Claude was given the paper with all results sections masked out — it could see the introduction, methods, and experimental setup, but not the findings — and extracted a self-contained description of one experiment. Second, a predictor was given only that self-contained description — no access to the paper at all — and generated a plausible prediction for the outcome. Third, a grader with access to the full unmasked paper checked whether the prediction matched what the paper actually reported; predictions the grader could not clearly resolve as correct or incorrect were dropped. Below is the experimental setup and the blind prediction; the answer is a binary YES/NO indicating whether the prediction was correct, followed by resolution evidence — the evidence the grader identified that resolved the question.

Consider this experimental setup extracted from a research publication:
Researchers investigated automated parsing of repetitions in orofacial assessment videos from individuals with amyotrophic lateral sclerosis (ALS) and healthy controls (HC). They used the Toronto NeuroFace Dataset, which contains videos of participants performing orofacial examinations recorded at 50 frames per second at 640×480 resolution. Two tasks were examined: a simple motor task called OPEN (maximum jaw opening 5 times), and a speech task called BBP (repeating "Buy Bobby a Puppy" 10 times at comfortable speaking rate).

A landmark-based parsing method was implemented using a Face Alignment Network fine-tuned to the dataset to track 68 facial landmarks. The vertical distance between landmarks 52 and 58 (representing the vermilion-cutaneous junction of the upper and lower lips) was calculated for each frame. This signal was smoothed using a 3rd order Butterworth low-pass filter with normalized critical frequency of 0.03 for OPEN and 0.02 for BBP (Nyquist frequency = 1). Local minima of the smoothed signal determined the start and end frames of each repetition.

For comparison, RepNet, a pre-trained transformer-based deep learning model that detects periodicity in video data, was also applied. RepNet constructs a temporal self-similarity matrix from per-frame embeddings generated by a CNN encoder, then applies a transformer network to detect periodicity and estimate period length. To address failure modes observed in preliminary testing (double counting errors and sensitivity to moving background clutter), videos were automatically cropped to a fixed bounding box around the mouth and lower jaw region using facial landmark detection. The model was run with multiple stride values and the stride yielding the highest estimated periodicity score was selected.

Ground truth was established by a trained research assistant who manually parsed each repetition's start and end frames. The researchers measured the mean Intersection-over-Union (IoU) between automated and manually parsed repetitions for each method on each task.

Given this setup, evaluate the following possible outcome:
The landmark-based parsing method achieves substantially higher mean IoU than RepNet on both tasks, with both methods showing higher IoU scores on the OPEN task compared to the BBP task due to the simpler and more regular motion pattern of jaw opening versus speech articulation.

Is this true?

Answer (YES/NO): NO